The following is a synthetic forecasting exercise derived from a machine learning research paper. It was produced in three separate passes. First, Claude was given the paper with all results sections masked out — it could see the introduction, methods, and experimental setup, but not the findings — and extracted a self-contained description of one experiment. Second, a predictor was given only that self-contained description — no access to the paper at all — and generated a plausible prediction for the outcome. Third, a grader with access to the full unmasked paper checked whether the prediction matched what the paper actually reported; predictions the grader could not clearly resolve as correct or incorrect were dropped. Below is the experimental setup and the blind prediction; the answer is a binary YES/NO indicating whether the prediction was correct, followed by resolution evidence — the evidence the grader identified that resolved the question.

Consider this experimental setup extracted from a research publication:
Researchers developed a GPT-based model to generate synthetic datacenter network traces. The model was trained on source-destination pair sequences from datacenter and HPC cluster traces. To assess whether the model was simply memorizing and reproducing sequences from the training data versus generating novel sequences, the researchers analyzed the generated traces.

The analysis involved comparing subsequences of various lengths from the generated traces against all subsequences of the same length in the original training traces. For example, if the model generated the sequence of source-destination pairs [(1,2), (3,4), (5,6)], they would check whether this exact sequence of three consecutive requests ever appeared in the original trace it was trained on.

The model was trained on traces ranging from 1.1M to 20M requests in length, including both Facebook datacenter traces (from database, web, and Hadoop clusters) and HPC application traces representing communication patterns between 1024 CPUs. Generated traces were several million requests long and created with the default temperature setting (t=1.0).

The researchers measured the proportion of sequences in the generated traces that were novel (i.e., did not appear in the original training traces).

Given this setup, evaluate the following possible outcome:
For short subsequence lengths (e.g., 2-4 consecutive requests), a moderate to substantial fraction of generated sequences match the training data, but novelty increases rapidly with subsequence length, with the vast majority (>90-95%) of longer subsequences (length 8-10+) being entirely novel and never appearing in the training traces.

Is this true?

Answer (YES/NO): NO